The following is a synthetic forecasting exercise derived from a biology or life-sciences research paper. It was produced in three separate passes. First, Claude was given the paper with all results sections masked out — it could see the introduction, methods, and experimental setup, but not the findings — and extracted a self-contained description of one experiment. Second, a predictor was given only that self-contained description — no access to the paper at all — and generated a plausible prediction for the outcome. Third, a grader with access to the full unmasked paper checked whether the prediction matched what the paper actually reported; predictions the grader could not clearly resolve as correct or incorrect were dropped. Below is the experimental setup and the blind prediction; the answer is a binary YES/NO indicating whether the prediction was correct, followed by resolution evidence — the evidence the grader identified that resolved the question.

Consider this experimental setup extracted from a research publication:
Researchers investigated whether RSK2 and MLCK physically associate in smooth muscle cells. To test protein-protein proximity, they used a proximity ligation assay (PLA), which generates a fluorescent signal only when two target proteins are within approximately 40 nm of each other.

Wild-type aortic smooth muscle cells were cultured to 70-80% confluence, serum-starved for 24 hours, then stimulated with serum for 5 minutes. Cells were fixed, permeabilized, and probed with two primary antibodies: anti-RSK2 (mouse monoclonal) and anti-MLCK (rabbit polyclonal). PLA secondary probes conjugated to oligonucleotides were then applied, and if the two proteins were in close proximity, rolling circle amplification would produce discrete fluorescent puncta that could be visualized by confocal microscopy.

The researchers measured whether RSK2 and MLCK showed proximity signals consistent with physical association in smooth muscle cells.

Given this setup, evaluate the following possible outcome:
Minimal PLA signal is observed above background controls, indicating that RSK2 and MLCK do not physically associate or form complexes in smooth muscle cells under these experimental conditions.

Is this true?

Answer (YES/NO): NO